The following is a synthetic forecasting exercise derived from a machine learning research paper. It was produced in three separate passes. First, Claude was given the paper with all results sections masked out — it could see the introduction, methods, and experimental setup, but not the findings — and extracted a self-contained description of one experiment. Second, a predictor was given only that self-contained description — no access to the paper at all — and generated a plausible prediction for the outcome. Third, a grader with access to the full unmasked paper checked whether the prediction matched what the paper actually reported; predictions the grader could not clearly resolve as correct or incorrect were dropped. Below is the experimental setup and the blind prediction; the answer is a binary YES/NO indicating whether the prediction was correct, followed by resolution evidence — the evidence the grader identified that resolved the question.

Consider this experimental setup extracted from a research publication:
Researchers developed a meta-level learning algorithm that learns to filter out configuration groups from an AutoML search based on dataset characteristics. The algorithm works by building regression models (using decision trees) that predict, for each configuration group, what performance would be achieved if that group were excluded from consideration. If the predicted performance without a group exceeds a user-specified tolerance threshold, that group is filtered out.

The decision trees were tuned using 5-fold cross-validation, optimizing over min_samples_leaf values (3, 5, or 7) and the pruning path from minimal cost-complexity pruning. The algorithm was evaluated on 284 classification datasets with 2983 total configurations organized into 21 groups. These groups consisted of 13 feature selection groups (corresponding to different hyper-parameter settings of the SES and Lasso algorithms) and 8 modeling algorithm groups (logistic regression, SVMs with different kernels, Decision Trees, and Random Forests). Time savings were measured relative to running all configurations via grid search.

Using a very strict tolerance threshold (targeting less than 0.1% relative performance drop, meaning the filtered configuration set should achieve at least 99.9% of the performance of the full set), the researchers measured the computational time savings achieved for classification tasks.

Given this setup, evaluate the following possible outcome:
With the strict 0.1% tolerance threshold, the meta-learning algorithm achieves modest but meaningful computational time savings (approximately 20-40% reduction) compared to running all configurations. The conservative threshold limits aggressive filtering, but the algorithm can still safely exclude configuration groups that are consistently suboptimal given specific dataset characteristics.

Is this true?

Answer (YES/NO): YES